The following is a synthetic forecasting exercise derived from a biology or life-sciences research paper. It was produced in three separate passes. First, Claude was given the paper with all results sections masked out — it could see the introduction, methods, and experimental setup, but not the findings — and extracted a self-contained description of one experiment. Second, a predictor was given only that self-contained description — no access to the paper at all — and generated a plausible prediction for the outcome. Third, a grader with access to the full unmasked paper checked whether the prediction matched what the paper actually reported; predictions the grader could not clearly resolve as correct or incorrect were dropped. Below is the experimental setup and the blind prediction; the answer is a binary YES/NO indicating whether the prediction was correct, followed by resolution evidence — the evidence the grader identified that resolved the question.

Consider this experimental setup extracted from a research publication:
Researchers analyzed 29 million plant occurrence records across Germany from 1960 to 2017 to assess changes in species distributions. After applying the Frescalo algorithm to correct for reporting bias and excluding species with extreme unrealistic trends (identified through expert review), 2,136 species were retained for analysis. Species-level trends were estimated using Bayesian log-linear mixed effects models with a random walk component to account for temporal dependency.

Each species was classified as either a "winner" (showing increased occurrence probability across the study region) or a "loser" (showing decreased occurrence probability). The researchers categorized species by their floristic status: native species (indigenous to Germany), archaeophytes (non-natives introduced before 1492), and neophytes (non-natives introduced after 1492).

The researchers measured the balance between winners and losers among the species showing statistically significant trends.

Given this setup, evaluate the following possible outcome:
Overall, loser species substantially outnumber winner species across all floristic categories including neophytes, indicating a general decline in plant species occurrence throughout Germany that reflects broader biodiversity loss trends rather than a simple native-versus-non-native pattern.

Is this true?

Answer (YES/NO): NO